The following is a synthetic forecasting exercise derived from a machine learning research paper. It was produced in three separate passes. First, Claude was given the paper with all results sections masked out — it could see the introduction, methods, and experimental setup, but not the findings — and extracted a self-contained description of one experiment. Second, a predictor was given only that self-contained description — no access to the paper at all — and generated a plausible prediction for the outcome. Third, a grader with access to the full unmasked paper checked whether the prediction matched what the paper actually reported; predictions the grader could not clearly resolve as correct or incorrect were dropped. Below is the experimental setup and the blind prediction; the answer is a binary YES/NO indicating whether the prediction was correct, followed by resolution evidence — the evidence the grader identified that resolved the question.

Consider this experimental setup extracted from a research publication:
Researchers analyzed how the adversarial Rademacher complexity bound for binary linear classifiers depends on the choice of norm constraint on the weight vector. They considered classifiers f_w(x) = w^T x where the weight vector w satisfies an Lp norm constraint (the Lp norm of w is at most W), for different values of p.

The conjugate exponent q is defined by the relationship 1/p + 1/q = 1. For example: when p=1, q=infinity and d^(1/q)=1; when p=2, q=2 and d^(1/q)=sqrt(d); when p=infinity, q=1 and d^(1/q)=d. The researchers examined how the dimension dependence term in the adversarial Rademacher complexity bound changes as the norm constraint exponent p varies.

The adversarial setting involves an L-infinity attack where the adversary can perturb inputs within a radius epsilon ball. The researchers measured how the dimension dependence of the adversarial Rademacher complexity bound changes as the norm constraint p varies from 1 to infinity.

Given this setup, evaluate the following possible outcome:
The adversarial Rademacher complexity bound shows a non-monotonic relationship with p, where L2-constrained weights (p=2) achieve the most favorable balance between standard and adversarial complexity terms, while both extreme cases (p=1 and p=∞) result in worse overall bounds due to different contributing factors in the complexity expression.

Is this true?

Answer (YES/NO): NO